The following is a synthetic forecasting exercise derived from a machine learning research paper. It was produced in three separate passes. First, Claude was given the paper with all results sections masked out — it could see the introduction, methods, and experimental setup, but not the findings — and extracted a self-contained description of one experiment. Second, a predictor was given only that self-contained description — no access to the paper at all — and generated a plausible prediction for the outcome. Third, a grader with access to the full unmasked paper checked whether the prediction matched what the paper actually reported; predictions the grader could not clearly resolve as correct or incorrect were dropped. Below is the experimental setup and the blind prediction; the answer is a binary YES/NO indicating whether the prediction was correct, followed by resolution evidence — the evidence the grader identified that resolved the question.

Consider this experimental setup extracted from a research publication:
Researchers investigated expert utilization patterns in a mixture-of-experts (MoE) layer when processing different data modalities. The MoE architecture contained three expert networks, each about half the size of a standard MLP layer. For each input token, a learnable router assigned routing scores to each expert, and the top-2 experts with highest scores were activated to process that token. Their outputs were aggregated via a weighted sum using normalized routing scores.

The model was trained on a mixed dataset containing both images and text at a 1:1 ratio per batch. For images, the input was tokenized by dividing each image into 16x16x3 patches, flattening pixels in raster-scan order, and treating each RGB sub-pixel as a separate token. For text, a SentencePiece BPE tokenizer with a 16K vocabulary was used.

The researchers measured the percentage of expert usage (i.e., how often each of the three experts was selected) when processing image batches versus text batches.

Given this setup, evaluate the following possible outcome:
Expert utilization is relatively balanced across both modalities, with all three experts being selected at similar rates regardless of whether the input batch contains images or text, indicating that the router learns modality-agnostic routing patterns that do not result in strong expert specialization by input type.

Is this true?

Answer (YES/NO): NO